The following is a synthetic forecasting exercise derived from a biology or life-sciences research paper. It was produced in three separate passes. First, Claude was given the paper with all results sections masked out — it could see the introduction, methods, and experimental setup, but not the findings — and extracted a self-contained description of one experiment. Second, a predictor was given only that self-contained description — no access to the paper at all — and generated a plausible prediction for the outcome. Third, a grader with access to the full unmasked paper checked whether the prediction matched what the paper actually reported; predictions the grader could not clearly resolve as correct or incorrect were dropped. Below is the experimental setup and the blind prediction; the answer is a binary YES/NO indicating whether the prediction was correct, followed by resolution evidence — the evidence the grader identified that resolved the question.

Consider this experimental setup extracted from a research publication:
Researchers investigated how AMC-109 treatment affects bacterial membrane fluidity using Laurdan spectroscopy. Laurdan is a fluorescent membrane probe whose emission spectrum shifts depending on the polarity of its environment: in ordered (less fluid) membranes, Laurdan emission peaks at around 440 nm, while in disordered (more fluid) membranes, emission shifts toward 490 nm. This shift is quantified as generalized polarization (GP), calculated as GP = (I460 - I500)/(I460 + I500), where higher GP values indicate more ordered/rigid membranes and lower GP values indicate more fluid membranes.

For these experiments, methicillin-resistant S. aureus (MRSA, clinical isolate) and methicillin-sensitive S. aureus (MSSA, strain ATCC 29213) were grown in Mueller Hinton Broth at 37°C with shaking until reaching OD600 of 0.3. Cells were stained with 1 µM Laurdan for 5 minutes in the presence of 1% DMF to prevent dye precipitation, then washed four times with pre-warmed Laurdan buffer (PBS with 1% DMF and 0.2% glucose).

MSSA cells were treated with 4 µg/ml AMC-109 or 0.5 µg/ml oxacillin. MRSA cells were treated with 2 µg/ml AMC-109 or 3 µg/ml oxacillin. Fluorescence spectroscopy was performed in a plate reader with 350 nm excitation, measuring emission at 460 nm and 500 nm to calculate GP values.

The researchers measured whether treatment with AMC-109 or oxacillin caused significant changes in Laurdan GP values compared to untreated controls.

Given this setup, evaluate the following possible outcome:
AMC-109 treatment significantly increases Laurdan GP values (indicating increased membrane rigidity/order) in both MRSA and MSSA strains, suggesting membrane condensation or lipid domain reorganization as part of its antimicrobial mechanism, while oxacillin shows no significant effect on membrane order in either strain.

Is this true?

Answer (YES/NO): YES